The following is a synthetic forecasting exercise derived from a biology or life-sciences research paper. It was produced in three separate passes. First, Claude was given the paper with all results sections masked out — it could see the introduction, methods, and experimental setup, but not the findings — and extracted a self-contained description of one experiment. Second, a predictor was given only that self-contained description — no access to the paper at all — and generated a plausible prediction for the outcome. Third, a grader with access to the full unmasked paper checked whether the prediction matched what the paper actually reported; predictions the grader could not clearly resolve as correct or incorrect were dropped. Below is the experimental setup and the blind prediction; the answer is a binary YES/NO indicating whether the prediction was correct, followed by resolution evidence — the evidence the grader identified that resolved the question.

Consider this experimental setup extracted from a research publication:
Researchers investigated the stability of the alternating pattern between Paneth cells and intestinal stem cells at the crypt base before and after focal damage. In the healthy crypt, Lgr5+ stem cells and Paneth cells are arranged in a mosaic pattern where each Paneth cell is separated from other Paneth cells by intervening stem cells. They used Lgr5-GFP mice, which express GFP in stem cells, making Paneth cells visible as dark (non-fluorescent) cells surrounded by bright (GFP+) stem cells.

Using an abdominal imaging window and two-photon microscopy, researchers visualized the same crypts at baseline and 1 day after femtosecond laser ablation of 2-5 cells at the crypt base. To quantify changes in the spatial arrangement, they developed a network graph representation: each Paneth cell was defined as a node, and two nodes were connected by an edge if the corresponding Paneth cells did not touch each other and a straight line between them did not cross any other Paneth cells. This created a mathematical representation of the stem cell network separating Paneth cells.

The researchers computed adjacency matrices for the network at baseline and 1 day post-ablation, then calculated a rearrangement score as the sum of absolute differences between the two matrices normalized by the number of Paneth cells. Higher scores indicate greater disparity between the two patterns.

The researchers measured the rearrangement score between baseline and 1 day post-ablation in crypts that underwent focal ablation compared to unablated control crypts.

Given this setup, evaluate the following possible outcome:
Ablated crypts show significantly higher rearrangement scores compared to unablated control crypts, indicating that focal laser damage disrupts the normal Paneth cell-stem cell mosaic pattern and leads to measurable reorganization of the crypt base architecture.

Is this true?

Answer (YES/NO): YES